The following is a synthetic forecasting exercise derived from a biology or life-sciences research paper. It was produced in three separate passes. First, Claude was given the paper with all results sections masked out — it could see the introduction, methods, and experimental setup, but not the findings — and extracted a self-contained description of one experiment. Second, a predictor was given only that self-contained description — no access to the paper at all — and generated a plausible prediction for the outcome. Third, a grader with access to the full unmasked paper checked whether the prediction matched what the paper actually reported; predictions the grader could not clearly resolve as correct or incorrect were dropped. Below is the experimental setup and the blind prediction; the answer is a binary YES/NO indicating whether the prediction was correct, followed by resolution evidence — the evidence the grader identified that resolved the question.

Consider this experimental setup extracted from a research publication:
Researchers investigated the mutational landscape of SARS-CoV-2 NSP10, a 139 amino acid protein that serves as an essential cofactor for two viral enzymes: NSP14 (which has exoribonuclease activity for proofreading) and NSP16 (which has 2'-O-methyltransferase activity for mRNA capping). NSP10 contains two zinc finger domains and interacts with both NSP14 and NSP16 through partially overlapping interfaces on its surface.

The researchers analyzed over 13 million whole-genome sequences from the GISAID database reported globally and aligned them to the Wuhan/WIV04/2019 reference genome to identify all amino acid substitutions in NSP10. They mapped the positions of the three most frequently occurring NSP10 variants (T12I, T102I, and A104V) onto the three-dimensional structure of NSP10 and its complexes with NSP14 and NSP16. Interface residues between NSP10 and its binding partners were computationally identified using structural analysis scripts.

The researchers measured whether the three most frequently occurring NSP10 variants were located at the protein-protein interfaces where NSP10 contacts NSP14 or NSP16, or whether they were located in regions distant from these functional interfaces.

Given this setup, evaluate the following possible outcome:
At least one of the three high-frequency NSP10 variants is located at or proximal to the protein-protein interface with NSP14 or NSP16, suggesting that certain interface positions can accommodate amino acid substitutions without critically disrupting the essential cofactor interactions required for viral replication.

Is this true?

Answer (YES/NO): YES